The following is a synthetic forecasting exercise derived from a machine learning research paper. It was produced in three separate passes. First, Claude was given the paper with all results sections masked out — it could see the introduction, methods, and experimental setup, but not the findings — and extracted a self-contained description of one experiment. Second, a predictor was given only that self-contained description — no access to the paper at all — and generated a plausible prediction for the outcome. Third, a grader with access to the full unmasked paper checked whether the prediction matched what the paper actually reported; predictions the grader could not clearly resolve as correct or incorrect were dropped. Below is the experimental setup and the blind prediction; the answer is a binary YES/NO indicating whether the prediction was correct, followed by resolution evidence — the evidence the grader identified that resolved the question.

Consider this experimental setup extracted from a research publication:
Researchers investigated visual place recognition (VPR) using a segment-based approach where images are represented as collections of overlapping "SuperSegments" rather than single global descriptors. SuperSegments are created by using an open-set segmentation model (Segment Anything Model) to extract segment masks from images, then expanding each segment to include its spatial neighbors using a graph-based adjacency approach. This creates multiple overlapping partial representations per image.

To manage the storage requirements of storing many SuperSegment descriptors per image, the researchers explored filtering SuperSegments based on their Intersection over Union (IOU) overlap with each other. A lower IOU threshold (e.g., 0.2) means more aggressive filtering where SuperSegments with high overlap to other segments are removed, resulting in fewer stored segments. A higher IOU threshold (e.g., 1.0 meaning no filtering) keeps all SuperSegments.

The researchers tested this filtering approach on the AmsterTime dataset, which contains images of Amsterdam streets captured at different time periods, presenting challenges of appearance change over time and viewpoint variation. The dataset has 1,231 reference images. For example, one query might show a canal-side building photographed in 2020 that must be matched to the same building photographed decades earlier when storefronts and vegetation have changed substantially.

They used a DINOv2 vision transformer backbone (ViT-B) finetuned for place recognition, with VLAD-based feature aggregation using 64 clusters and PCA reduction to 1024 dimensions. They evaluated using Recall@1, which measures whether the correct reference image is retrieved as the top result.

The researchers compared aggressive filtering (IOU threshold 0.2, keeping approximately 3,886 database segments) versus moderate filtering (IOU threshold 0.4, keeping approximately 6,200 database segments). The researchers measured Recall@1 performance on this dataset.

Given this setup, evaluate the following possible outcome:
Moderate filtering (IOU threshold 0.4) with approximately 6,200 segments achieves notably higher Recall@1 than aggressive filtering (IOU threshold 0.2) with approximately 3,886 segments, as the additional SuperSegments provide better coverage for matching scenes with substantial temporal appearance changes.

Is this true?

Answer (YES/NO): YES